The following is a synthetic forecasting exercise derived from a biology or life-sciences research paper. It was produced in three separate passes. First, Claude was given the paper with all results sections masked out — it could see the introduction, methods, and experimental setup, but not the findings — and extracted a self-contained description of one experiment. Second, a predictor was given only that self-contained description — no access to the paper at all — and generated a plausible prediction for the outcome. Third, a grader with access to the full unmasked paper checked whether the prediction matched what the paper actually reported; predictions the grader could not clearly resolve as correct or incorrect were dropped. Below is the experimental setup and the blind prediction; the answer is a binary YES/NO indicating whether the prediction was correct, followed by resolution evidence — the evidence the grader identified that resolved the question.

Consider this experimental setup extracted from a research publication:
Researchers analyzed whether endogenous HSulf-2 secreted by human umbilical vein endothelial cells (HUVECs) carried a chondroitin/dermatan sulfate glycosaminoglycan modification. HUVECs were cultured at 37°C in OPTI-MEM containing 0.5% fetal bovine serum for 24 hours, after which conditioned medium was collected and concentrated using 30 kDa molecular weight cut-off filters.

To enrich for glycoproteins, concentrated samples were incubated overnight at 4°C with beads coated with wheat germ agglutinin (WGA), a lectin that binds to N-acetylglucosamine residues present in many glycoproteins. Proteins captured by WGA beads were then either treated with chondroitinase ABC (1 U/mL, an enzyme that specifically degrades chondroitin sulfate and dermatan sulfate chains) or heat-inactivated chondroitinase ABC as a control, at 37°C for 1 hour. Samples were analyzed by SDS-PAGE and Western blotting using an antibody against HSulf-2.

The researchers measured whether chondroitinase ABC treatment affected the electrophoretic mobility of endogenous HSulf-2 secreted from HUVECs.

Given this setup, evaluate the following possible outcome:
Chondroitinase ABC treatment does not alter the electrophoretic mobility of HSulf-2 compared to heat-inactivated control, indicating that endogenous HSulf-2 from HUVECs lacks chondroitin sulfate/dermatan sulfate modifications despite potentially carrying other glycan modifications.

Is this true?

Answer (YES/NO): NO